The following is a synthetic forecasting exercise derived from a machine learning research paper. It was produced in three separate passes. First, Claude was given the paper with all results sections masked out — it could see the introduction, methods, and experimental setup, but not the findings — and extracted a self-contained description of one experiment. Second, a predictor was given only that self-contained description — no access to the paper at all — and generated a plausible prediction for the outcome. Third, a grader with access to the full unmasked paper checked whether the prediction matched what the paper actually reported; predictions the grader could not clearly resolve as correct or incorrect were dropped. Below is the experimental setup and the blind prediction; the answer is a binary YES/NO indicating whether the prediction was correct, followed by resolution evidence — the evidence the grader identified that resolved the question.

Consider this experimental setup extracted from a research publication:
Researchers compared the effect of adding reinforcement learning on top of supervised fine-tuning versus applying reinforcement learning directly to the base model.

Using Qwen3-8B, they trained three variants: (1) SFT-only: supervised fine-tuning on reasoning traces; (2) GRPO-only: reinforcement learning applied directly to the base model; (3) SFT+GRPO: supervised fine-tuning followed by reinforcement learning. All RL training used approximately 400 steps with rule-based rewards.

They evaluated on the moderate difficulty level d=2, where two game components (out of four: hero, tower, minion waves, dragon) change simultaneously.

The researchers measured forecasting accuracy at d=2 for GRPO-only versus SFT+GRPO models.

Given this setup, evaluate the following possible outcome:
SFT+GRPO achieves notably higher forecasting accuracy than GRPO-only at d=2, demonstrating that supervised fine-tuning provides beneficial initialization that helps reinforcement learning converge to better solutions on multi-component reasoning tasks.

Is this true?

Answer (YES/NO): YES